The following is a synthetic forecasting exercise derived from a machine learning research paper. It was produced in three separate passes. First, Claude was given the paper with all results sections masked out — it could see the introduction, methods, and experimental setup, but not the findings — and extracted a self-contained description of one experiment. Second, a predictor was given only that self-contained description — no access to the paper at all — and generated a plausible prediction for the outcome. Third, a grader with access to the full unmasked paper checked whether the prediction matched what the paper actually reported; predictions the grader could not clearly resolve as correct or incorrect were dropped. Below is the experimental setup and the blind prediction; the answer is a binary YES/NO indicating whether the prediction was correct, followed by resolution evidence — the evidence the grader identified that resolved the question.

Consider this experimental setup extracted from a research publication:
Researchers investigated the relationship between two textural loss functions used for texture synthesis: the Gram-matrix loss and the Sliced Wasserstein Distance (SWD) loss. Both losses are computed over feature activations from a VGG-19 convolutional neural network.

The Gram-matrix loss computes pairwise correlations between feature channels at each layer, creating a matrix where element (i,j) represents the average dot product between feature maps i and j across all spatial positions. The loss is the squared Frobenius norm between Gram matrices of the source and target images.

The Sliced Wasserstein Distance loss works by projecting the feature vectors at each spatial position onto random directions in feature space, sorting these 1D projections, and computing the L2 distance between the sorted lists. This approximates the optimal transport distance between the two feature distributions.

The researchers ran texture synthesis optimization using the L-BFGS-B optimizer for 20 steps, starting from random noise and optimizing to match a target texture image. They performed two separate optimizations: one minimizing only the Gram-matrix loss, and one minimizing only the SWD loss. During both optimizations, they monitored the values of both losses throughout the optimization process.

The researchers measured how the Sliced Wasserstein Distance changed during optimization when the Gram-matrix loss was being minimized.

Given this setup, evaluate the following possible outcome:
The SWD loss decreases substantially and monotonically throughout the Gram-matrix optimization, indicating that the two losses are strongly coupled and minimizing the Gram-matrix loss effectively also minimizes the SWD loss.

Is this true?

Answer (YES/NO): NO